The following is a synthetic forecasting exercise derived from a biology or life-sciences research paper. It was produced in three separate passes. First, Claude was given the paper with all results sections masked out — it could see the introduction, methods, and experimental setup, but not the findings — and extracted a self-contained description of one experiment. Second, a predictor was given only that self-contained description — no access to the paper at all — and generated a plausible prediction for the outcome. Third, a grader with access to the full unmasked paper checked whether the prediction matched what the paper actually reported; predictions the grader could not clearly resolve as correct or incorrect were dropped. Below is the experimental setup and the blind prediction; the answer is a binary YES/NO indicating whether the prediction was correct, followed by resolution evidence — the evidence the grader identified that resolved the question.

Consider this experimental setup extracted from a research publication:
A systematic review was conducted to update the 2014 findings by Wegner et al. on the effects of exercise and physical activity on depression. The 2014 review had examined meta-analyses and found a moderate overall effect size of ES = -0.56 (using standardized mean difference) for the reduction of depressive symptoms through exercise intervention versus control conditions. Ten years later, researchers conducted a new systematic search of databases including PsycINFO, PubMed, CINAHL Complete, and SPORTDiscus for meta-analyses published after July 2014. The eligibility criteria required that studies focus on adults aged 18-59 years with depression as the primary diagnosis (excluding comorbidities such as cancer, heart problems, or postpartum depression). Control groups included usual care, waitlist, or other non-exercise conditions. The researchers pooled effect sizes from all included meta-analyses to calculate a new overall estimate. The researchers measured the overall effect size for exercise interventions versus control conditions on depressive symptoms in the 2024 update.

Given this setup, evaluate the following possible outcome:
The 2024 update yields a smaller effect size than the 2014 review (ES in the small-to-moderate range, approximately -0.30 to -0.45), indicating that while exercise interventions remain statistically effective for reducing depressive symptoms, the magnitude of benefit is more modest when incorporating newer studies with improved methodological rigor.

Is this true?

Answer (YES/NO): NO